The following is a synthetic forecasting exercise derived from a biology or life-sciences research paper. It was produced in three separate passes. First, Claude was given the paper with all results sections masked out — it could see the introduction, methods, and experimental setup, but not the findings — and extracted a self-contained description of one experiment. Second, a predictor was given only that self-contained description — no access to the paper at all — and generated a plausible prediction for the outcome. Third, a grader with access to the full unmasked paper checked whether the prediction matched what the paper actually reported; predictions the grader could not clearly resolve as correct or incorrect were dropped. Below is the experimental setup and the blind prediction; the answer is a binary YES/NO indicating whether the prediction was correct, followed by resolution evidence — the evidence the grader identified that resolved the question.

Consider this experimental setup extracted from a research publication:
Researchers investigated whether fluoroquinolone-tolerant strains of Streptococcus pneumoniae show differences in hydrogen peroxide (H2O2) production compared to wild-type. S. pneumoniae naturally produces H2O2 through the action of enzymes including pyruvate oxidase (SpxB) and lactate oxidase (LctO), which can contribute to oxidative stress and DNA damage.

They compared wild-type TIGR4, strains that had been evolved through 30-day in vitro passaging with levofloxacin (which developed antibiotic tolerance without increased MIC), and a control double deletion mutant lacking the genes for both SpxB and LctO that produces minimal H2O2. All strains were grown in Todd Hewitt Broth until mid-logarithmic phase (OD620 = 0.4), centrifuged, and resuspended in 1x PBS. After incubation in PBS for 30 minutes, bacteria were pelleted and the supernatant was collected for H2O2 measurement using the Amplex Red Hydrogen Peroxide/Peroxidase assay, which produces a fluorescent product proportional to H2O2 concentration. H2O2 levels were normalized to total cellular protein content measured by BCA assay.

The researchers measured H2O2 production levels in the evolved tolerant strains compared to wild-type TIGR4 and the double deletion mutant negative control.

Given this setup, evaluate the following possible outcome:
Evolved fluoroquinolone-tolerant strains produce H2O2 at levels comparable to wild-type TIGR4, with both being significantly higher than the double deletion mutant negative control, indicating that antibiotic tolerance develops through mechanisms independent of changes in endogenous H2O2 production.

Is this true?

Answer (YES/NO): NO